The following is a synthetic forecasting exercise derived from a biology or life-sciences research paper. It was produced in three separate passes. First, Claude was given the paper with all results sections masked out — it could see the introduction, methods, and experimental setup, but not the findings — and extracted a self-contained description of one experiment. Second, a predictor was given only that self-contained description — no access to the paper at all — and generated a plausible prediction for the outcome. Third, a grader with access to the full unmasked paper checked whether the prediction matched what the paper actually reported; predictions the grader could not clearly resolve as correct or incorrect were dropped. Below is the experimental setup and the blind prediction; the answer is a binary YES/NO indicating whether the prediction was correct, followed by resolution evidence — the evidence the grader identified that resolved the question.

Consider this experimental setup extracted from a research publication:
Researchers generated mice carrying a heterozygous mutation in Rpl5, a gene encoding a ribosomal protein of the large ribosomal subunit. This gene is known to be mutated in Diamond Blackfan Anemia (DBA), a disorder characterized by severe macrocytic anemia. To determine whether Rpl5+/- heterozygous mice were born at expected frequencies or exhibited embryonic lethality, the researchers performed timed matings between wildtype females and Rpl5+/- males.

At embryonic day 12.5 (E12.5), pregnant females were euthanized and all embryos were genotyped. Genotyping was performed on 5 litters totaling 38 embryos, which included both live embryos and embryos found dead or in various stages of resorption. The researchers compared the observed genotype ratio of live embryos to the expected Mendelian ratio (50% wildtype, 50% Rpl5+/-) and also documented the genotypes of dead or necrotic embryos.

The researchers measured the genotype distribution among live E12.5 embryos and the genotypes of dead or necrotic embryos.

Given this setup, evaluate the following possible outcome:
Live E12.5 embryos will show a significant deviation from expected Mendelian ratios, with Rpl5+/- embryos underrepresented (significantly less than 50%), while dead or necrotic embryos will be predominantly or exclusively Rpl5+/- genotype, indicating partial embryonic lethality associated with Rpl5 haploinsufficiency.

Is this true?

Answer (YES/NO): NO